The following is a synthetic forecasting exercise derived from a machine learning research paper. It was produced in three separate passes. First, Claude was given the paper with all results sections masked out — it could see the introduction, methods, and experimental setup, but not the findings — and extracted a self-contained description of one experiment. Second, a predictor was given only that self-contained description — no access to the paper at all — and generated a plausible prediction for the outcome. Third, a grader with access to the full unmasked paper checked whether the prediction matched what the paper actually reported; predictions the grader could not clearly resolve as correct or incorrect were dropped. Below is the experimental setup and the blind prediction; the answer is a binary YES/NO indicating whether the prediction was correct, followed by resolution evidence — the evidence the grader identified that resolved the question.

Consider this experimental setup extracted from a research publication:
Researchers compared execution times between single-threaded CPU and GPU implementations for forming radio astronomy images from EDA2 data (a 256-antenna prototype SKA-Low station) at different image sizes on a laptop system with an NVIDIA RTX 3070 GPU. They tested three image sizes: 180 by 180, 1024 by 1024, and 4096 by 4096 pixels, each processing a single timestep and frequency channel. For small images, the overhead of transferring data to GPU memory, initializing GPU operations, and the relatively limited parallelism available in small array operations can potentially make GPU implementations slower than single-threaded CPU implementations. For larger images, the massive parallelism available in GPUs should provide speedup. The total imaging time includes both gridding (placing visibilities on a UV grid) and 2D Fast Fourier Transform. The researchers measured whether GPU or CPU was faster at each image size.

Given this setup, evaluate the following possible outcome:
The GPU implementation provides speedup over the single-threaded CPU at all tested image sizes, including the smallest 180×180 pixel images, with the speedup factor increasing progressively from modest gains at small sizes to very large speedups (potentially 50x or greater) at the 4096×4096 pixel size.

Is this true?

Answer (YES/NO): NO